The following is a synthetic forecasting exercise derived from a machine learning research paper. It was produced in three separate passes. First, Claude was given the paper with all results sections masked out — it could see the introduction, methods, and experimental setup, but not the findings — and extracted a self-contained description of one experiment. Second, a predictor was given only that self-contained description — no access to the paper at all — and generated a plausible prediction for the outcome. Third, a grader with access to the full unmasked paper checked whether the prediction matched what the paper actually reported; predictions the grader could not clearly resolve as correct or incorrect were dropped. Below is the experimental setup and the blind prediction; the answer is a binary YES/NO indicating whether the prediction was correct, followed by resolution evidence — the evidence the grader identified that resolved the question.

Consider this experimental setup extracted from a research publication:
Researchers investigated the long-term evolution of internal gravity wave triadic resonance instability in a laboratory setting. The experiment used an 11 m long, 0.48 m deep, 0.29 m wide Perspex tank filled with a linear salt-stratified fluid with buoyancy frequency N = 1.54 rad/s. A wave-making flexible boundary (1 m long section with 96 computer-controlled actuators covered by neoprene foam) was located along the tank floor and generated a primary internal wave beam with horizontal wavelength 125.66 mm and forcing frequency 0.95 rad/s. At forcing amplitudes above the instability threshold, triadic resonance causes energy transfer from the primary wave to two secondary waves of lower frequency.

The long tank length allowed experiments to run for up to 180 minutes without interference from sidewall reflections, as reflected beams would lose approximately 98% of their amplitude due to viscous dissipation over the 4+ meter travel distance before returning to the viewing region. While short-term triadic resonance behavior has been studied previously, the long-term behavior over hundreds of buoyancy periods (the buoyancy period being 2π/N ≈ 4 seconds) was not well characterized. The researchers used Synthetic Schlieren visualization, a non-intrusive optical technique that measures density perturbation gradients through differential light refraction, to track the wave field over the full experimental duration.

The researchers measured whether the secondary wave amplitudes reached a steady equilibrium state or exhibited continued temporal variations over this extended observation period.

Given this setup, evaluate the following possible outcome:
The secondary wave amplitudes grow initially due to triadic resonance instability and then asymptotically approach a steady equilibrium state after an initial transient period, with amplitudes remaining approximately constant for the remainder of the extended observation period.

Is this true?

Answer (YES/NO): NO